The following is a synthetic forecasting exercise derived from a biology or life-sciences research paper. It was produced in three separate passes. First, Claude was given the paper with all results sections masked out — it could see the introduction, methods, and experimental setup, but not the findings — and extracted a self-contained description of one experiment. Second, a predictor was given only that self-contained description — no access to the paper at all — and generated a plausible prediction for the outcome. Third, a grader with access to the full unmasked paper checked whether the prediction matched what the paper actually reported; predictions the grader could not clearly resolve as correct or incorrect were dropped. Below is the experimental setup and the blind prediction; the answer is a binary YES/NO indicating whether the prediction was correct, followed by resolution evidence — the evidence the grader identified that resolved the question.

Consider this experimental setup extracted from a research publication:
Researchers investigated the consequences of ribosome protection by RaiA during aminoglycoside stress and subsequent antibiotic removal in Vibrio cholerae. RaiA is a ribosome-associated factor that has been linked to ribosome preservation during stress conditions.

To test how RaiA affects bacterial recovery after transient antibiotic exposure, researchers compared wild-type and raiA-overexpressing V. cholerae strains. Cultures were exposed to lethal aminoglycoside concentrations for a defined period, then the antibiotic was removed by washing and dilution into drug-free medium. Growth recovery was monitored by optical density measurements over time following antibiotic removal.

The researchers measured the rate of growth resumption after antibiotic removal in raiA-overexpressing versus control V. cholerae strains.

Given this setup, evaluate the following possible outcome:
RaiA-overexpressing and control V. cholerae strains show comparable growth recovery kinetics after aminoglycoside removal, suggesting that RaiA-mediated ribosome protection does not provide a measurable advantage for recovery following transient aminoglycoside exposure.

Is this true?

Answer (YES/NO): NO